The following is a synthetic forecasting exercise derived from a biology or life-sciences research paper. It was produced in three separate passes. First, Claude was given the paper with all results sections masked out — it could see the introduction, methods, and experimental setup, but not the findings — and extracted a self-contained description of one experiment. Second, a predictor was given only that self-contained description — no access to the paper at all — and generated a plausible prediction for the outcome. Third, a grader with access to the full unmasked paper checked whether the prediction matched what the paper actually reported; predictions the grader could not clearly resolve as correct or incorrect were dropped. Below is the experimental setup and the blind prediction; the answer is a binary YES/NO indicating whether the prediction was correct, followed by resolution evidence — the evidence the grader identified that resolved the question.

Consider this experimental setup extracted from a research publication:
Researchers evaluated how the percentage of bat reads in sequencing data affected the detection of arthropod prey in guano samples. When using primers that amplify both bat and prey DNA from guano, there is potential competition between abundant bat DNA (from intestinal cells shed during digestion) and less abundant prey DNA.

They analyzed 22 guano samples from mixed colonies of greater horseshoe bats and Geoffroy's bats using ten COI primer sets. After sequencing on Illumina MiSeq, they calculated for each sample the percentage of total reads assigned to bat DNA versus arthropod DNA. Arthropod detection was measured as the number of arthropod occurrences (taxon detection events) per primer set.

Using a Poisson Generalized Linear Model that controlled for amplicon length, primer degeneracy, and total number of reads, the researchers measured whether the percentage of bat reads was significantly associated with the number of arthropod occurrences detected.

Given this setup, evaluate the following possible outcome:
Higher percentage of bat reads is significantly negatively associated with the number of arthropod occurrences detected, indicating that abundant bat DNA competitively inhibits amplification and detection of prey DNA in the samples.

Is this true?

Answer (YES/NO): NO